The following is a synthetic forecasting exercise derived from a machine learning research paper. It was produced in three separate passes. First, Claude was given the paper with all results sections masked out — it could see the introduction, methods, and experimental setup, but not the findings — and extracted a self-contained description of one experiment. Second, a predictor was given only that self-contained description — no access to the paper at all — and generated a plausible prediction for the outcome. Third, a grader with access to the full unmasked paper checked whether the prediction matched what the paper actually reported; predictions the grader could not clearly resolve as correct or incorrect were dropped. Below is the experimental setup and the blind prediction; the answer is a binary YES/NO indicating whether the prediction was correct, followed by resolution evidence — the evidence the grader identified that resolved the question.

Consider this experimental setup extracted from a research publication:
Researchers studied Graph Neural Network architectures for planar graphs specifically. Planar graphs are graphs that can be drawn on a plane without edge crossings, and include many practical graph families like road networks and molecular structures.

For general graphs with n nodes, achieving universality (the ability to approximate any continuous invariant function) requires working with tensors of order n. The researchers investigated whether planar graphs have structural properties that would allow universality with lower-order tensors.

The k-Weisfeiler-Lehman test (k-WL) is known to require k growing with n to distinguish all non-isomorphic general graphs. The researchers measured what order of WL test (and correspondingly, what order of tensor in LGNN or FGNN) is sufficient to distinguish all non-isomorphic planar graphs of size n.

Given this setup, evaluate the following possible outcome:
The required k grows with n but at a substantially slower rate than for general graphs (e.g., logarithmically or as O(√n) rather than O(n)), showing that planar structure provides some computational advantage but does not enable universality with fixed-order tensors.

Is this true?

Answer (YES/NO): YES